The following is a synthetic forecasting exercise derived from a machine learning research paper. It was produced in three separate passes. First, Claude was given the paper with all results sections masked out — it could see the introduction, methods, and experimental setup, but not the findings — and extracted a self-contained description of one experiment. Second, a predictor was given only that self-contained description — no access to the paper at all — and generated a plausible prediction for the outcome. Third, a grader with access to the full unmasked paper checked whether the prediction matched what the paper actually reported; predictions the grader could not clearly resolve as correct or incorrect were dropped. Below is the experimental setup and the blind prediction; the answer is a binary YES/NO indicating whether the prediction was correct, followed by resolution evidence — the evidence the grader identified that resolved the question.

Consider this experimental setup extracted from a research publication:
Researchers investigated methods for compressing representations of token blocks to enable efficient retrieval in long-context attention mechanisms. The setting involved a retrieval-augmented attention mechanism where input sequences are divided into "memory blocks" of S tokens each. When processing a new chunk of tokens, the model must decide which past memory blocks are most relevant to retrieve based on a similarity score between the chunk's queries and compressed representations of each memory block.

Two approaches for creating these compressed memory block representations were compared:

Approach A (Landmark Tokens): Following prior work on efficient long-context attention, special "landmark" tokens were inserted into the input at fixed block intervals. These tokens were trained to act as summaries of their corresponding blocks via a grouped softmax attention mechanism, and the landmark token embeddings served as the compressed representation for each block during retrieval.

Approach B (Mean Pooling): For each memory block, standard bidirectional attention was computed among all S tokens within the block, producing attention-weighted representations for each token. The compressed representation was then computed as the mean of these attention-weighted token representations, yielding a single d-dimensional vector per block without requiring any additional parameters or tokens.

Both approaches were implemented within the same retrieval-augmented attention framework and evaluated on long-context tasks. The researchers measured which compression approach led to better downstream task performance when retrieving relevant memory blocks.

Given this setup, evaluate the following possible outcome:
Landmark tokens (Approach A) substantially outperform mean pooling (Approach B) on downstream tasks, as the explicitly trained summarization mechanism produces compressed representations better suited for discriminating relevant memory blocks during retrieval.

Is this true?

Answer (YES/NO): NO